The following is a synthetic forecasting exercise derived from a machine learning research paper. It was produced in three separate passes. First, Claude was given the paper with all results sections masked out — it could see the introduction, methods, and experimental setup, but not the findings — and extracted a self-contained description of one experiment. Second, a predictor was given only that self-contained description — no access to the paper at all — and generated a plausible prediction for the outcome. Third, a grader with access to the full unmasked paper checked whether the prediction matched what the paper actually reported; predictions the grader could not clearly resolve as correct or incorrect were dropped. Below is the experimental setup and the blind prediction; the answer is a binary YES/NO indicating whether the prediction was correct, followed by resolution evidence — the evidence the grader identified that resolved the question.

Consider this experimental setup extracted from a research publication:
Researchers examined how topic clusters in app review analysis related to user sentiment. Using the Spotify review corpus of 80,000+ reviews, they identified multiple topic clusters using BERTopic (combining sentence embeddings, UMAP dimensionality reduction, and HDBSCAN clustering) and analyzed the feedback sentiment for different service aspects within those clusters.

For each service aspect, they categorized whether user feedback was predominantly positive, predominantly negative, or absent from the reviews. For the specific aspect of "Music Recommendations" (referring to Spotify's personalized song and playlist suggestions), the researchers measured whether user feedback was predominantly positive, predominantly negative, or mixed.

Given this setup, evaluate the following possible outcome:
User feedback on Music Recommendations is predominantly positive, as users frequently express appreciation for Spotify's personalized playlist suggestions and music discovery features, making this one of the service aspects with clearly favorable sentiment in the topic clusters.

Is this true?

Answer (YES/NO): YES